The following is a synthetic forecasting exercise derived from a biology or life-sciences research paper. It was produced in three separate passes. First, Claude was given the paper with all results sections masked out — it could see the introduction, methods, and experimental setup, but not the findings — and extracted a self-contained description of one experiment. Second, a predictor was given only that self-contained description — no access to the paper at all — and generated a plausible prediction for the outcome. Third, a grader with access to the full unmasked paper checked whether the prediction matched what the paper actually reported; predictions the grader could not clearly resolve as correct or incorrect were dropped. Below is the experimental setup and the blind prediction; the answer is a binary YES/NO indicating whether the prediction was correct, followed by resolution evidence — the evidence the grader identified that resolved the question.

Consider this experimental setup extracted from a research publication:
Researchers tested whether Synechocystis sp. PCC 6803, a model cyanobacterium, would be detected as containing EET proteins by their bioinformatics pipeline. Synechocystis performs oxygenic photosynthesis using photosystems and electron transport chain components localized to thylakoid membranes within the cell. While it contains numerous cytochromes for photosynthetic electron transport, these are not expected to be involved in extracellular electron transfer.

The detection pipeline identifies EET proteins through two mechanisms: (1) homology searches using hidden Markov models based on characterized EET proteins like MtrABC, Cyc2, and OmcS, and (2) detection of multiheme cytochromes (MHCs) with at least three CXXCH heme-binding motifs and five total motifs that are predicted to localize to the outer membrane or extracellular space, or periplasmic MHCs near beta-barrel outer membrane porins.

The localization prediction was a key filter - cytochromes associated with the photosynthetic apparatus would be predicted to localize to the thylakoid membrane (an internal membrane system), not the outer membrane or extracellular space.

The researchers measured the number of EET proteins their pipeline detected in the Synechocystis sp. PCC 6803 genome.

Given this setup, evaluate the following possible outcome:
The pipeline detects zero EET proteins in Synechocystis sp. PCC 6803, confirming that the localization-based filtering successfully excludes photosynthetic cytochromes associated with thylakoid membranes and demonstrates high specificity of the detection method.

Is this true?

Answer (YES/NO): YES